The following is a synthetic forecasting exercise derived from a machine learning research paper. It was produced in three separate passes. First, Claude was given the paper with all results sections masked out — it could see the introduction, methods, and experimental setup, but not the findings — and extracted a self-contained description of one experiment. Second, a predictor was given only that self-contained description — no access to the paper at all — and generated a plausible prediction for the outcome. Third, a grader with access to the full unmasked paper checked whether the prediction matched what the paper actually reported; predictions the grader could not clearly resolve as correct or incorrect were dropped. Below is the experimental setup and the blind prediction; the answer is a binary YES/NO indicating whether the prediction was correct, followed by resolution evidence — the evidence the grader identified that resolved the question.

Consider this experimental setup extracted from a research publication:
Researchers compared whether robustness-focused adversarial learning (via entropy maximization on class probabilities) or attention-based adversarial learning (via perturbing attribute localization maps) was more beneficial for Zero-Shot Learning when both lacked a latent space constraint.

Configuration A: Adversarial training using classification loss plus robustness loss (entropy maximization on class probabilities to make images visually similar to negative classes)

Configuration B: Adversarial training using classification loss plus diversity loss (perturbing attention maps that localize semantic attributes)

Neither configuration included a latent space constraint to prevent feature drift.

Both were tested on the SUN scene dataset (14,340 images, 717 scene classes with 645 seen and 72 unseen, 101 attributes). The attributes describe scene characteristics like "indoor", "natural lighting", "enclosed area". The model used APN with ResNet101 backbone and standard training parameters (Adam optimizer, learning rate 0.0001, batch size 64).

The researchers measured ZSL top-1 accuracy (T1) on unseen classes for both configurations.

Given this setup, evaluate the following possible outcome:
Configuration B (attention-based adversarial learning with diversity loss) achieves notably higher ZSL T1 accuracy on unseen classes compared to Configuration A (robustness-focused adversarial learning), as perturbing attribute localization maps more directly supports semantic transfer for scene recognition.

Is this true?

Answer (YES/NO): NO